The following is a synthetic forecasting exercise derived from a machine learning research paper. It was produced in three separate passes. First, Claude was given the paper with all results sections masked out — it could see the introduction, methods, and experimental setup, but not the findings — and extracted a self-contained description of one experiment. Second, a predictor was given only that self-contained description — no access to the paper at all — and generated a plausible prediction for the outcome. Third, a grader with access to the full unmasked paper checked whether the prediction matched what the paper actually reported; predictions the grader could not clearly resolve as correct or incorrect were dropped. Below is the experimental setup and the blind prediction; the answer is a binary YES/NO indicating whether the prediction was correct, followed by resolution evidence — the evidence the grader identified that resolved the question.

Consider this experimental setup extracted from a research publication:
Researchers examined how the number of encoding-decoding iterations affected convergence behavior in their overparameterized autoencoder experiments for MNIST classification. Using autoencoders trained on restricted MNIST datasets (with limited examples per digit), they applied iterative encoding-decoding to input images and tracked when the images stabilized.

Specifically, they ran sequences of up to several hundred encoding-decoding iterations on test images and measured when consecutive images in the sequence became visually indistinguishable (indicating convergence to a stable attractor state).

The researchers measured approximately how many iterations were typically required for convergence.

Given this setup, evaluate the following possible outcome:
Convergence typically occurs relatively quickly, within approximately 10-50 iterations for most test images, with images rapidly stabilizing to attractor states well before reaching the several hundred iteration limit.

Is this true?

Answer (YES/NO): NO